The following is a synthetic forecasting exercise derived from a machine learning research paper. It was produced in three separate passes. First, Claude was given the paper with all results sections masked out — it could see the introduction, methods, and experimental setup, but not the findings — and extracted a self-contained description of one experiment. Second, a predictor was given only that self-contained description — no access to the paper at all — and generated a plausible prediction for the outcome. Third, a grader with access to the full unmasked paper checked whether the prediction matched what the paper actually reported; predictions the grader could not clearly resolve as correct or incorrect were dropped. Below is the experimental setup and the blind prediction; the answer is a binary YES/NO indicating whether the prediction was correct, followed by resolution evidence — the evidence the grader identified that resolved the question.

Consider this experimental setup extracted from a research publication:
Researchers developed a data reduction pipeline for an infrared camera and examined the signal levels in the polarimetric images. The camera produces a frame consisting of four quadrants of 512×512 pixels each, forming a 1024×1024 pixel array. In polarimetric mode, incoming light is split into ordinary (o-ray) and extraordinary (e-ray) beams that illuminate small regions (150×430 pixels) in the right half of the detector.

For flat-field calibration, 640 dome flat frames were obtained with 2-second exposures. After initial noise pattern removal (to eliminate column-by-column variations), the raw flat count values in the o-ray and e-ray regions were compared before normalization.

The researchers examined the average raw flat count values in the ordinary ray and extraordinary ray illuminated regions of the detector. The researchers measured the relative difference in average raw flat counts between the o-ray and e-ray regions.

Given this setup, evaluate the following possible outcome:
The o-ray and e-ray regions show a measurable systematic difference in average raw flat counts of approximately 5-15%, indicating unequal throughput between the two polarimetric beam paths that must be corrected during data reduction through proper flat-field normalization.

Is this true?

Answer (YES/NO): YES